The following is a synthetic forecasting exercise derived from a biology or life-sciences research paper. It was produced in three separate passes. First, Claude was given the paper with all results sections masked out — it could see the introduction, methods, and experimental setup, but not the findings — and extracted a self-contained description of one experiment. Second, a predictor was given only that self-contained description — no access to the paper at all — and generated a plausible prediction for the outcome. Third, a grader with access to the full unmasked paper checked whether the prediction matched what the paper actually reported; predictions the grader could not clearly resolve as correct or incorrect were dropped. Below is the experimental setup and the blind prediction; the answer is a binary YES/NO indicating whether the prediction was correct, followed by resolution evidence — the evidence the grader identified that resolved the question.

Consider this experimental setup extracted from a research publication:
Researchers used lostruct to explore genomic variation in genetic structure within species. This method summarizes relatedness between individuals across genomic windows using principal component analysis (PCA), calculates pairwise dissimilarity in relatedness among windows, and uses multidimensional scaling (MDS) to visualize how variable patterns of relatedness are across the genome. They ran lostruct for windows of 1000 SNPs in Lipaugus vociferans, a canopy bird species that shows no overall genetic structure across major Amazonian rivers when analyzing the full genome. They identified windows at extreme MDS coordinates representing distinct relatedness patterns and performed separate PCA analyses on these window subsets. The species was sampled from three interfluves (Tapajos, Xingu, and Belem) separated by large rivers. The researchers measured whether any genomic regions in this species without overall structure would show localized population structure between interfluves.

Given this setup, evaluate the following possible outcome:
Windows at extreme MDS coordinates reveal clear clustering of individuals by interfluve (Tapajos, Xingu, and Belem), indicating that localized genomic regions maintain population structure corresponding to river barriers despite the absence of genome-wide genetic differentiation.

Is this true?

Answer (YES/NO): NO